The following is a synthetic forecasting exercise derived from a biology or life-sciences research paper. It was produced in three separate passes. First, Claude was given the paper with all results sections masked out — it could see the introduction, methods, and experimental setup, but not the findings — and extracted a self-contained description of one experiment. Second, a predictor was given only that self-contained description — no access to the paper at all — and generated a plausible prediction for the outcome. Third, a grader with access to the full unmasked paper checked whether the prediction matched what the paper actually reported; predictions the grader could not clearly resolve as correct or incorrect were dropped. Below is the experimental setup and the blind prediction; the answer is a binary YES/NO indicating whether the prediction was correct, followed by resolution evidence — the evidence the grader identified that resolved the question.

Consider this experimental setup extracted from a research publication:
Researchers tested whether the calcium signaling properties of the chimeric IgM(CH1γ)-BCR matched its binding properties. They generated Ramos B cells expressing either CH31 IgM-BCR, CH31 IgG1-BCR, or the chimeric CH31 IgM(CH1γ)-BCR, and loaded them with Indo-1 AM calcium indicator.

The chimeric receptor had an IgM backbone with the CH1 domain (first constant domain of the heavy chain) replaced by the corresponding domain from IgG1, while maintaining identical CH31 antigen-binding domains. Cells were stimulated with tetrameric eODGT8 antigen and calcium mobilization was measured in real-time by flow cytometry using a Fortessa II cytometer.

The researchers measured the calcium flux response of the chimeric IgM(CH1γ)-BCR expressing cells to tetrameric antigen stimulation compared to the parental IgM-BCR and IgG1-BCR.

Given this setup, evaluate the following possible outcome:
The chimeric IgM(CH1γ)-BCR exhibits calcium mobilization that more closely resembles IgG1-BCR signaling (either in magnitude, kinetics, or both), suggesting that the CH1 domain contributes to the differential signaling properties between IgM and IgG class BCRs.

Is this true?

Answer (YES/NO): YES